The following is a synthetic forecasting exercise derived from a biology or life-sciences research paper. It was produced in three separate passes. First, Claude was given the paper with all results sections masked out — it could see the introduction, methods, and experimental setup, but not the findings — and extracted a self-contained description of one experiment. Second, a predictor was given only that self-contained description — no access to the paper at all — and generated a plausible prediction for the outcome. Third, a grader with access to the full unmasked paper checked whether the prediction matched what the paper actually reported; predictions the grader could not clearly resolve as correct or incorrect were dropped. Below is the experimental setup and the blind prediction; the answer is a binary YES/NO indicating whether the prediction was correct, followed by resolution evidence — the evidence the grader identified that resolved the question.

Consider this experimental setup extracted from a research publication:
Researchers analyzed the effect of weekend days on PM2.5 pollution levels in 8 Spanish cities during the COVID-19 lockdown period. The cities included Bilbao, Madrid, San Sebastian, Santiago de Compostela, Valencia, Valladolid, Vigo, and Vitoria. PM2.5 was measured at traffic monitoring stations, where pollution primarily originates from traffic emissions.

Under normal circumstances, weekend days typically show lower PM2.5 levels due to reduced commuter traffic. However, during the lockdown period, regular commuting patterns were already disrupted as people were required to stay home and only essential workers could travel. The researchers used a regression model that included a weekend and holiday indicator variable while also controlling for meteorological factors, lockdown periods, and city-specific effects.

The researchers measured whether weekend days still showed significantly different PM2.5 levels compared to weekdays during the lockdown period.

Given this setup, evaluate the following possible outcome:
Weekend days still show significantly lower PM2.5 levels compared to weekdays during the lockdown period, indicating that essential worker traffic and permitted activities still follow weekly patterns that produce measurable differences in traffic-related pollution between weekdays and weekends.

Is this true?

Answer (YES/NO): NO